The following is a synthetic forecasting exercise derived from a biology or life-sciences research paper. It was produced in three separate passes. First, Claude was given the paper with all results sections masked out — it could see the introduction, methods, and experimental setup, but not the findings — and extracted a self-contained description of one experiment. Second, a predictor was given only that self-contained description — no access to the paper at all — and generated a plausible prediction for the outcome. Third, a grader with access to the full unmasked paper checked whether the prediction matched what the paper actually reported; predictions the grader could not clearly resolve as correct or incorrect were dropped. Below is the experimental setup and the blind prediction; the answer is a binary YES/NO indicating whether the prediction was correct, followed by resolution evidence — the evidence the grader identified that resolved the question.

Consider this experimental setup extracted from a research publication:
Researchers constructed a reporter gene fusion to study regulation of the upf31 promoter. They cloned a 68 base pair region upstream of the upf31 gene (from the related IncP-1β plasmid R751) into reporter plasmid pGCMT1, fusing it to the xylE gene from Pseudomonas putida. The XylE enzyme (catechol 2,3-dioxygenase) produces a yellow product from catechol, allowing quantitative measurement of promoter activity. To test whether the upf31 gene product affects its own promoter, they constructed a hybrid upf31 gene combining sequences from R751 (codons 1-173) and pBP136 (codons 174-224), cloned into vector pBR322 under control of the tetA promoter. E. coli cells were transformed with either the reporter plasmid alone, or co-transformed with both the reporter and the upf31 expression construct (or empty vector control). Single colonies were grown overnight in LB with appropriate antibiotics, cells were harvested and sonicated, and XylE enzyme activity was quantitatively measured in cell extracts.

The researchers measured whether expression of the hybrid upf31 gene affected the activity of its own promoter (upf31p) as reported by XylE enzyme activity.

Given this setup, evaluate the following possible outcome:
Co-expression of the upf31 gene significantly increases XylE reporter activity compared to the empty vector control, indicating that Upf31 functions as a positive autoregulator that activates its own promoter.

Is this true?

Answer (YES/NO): NO